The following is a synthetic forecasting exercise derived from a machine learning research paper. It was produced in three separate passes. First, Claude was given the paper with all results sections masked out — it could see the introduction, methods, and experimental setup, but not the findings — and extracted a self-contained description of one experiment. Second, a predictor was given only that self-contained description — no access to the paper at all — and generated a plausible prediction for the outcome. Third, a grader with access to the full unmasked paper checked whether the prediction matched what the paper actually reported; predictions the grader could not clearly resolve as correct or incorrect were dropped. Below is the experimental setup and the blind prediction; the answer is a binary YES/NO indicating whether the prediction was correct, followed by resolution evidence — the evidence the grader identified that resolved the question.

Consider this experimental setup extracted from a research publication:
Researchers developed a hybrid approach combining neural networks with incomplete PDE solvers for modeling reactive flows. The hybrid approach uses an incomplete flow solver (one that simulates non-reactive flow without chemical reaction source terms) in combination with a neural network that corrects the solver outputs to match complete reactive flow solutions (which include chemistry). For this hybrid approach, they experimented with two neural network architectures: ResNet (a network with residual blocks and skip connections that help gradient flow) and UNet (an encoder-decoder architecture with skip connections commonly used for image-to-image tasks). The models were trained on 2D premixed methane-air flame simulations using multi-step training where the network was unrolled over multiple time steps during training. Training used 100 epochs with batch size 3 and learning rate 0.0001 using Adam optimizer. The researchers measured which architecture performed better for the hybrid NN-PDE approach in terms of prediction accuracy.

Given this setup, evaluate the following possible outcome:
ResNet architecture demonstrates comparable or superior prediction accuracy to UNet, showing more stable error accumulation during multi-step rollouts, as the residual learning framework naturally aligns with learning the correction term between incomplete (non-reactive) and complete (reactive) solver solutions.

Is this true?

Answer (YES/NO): NO